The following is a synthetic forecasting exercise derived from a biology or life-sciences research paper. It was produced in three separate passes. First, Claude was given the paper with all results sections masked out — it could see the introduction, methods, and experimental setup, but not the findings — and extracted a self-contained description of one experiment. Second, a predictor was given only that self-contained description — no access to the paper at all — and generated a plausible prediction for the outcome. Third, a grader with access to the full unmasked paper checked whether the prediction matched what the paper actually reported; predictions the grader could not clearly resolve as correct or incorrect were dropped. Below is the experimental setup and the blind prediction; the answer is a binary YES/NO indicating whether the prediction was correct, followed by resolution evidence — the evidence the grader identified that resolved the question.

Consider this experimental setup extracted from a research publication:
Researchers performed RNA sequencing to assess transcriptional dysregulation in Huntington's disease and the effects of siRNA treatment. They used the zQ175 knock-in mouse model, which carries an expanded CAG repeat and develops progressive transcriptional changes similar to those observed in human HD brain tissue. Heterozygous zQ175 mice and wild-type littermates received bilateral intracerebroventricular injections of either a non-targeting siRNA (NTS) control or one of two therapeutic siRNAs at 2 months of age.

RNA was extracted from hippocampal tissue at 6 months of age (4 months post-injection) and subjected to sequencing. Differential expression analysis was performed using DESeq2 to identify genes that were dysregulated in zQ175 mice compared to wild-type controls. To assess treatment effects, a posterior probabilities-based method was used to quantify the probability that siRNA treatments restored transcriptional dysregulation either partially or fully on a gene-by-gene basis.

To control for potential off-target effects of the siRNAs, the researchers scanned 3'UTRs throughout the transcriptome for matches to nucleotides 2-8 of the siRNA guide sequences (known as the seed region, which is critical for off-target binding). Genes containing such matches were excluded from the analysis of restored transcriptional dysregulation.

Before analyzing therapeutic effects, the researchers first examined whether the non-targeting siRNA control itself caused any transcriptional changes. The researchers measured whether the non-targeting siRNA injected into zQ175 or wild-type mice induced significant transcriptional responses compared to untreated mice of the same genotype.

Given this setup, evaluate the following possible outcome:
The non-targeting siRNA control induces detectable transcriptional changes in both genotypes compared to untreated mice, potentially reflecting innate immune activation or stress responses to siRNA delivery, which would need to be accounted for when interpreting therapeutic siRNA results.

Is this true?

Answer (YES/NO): NO